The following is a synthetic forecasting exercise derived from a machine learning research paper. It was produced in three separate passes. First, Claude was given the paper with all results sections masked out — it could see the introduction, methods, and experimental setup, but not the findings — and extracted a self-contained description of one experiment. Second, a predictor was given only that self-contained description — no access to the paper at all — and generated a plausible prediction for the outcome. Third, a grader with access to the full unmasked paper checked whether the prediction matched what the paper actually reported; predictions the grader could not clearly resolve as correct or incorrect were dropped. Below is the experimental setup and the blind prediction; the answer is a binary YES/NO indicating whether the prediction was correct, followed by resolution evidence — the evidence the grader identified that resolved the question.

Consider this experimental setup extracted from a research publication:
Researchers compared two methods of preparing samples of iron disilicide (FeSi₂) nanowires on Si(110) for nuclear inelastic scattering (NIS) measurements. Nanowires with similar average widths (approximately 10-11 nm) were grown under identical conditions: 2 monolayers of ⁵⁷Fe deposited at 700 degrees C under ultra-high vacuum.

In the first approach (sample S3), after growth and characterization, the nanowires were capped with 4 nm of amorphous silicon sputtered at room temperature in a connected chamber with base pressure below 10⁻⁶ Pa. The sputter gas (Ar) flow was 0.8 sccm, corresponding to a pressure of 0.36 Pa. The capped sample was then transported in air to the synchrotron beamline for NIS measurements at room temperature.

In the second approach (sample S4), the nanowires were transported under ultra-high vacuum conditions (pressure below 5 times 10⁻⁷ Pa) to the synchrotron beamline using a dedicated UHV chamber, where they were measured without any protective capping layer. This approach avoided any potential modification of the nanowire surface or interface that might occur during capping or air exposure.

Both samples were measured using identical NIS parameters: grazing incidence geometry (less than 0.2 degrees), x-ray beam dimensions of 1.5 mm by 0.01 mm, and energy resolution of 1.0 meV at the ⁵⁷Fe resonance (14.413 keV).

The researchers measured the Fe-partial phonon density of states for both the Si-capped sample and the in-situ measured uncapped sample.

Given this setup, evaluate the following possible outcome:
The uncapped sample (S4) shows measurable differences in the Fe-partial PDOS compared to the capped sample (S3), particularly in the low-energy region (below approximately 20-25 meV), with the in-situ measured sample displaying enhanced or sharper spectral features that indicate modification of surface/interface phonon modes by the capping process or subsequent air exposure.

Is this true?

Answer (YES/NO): NO